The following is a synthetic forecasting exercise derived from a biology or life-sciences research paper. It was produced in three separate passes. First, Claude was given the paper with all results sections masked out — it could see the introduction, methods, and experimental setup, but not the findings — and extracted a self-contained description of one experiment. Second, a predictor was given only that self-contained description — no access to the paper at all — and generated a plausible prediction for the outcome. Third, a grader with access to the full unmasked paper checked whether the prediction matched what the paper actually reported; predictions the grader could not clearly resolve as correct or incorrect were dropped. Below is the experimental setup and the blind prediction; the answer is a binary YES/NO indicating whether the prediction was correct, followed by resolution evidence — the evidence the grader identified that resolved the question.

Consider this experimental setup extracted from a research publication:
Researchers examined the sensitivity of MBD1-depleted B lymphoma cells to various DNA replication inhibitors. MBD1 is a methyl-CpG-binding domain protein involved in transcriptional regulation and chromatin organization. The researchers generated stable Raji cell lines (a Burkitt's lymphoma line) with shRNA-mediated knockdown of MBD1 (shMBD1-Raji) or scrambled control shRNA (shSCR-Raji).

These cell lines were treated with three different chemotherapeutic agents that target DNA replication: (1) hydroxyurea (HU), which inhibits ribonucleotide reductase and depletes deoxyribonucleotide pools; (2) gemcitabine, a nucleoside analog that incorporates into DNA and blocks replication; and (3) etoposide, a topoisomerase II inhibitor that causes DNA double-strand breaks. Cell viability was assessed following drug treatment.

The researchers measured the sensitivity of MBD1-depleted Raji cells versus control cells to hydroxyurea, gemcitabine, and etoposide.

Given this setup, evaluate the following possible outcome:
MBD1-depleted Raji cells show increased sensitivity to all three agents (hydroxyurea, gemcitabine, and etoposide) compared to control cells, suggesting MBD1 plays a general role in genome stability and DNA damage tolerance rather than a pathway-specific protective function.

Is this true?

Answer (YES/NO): YES